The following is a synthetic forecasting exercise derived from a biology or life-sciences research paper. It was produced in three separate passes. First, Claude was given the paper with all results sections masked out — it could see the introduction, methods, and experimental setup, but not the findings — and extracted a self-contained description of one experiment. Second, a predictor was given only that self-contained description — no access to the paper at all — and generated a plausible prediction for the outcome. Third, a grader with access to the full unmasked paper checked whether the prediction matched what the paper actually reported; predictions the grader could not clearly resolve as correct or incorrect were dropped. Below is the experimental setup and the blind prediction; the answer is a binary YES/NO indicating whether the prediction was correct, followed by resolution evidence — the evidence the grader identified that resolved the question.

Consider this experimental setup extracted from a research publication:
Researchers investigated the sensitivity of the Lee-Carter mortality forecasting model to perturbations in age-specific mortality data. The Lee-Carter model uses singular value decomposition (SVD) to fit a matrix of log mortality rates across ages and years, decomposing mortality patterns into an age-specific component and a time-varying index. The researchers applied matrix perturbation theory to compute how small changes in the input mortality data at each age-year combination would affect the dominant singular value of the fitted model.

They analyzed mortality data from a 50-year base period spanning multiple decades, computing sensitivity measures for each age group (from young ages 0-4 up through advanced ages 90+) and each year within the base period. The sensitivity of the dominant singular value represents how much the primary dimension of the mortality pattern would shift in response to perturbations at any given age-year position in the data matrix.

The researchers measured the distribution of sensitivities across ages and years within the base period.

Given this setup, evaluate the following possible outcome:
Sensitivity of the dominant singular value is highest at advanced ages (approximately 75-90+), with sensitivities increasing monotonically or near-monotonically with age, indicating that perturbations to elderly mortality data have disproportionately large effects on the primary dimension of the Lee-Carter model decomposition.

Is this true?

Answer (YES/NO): NO